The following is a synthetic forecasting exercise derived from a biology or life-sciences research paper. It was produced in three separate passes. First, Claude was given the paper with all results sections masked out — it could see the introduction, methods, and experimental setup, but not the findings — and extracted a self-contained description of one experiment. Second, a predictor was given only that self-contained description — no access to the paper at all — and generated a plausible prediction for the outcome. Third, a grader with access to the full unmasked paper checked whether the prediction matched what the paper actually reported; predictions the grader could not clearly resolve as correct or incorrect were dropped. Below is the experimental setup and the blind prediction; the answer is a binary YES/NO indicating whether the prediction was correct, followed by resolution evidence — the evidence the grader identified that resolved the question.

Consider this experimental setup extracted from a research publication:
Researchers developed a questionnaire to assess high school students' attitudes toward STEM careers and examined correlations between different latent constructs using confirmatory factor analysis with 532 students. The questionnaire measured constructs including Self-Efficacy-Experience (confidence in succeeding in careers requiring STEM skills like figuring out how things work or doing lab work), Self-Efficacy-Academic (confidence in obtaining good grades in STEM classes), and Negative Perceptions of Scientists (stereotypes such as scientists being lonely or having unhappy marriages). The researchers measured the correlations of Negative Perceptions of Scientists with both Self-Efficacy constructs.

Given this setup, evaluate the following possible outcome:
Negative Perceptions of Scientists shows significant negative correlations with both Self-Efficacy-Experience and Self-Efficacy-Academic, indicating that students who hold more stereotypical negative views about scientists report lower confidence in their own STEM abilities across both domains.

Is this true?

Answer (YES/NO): YES